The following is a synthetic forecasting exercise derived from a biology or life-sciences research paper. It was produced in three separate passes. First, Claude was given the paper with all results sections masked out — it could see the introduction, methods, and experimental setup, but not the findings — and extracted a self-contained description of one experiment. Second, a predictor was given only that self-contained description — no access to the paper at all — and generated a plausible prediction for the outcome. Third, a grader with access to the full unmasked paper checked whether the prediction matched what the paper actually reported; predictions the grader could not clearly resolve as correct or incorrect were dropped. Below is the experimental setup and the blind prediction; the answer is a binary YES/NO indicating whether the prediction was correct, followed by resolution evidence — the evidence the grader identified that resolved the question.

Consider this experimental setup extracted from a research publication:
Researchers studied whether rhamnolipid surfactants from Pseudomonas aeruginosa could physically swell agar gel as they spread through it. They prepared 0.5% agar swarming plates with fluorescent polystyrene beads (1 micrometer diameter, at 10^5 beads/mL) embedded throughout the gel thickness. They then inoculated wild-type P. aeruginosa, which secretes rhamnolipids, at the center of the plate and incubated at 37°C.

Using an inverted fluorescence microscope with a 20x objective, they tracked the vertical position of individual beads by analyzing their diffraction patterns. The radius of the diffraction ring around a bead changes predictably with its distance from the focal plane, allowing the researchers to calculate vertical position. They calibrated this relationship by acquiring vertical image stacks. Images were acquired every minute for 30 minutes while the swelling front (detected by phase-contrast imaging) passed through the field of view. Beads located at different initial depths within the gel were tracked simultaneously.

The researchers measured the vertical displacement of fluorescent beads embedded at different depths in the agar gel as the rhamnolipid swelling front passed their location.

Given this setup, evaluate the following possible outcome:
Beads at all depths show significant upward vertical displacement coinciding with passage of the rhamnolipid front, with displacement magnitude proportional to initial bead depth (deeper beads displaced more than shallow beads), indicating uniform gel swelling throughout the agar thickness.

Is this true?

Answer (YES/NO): NO